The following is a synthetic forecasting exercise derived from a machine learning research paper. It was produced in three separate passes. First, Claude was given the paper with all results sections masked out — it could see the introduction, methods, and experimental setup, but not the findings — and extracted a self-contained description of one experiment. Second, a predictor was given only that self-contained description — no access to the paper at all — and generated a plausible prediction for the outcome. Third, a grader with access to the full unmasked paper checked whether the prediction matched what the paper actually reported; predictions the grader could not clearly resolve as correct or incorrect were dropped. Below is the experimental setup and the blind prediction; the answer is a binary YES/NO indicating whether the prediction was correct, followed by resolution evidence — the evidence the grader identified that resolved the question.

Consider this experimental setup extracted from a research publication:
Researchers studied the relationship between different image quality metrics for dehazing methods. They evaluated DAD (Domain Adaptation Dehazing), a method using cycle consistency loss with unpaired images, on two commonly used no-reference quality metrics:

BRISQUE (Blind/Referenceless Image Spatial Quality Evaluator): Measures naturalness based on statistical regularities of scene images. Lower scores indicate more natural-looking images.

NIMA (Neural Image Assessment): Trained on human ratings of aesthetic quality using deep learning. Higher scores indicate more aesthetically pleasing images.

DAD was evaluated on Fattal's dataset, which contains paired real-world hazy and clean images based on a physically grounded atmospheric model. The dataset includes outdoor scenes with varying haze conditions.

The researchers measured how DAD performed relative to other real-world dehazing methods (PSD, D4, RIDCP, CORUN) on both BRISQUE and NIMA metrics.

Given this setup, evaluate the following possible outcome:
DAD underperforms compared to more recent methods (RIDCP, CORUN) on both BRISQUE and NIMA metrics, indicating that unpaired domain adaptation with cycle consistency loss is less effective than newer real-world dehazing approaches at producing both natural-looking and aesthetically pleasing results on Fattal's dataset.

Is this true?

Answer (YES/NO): NO